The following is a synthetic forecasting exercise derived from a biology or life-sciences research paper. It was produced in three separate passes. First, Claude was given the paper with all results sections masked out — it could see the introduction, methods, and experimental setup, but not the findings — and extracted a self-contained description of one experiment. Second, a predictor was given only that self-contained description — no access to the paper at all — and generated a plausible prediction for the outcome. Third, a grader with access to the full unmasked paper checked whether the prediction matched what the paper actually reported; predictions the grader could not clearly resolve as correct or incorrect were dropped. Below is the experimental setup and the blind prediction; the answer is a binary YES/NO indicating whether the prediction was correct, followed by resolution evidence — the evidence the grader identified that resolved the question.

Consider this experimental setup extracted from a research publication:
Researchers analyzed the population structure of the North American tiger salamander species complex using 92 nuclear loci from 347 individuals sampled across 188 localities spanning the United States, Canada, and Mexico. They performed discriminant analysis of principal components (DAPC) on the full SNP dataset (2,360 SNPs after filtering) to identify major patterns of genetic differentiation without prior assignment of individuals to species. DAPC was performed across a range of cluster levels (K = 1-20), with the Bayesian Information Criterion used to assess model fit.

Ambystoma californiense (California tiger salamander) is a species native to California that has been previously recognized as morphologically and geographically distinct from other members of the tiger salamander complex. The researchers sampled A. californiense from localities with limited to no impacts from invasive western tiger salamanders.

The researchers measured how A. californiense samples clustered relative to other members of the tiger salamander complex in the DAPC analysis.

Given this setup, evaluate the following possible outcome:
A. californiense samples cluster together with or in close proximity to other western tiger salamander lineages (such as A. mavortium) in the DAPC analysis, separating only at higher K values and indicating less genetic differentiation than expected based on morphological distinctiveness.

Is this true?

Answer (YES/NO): NO